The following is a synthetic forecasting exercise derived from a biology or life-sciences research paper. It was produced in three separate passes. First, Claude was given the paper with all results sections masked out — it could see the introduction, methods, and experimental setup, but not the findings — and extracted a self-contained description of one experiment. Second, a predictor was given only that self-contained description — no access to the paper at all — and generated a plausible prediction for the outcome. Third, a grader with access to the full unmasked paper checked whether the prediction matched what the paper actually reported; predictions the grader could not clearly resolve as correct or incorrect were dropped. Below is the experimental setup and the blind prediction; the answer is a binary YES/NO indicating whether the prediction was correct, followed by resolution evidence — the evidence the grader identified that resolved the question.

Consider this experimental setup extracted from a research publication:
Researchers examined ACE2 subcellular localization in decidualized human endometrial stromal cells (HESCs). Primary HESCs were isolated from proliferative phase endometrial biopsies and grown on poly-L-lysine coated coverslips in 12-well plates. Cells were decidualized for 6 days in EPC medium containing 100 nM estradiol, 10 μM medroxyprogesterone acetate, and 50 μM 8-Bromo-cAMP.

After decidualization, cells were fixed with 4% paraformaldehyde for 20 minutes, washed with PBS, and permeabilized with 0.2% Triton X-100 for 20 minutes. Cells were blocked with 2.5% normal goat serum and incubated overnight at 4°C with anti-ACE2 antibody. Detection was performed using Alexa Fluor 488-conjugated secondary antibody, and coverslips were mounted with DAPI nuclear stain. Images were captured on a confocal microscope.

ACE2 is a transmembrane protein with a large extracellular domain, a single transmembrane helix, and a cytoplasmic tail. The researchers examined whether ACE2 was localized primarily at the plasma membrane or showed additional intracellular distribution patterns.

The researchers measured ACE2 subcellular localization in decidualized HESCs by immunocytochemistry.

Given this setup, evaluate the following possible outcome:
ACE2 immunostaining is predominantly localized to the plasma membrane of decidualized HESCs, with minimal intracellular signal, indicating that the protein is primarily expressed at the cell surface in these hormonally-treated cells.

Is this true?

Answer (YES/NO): NO